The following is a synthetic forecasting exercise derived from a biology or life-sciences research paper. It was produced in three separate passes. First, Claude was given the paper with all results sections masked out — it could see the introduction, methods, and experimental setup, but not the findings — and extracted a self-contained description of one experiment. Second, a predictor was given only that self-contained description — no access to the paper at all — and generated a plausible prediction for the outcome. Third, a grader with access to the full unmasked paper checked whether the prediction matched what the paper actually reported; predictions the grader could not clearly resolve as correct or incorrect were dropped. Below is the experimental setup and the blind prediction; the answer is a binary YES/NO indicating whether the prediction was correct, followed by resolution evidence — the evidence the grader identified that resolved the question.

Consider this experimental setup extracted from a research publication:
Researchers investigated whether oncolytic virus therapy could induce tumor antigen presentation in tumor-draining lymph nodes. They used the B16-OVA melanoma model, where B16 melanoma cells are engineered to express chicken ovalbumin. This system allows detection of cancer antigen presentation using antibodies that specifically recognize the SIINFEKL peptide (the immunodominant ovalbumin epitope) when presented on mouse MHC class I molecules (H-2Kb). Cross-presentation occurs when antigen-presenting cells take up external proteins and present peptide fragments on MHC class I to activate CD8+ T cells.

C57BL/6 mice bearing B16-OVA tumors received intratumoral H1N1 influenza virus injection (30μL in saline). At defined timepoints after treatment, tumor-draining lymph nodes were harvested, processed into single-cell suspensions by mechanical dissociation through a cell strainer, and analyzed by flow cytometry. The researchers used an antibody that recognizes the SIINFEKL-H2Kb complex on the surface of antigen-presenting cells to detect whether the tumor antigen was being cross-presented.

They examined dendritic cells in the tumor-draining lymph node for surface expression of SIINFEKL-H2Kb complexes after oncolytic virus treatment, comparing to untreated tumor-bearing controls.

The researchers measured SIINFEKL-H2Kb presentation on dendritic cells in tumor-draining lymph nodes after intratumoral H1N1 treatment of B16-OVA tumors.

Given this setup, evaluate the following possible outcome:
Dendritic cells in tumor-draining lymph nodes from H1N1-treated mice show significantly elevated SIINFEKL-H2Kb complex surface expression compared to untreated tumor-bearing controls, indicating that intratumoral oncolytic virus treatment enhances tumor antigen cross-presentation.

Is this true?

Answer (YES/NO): YES